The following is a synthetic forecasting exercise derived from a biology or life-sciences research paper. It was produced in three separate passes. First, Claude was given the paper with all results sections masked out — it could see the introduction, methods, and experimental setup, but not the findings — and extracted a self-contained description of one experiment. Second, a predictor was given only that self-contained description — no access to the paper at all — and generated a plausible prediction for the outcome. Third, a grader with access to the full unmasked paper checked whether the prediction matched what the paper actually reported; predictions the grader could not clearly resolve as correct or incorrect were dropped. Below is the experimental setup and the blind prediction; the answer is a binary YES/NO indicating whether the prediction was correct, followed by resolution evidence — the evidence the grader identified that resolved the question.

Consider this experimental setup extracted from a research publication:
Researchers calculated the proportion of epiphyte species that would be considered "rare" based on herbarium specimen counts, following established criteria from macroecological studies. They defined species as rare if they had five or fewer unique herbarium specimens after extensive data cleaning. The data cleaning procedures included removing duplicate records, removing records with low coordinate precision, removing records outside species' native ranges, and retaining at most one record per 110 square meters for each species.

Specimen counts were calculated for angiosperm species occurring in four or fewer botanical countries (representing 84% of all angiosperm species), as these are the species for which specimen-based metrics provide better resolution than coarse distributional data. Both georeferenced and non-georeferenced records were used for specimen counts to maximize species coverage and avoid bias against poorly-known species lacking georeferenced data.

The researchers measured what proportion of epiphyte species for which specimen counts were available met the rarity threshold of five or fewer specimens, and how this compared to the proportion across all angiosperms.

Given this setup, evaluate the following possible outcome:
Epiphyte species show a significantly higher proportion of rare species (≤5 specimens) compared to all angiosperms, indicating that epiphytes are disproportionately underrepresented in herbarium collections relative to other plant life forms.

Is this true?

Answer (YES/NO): NO